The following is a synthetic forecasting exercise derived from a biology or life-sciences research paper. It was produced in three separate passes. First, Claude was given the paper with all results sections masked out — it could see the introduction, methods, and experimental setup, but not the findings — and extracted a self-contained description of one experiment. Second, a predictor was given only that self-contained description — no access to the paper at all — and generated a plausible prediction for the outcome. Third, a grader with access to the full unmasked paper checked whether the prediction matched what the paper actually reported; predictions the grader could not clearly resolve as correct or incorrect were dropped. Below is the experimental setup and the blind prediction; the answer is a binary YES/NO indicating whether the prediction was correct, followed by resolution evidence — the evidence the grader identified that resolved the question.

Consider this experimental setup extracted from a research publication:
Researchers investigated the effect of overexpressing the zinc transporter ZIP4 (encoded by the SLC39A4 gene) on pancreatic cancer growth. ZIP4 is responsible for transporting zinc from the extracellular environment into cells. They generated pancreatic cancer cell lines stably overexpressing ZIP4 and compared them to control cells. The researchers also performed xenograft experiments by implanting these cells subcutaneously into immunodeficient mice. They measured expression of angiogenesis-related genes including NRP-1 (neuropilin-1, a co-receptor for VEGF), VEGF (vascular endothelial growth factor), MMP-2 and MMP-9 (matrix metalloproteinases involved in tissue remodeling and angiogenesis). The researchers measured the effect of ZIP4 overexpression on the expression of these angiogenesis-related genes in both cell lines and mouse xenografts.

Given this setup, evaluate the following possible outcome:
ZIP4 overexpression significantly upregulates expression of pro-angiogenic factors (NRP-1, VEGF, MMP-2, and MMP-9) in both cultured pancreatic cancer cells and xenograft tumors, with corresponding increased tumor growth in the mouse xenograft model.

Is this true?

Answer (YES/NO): YES